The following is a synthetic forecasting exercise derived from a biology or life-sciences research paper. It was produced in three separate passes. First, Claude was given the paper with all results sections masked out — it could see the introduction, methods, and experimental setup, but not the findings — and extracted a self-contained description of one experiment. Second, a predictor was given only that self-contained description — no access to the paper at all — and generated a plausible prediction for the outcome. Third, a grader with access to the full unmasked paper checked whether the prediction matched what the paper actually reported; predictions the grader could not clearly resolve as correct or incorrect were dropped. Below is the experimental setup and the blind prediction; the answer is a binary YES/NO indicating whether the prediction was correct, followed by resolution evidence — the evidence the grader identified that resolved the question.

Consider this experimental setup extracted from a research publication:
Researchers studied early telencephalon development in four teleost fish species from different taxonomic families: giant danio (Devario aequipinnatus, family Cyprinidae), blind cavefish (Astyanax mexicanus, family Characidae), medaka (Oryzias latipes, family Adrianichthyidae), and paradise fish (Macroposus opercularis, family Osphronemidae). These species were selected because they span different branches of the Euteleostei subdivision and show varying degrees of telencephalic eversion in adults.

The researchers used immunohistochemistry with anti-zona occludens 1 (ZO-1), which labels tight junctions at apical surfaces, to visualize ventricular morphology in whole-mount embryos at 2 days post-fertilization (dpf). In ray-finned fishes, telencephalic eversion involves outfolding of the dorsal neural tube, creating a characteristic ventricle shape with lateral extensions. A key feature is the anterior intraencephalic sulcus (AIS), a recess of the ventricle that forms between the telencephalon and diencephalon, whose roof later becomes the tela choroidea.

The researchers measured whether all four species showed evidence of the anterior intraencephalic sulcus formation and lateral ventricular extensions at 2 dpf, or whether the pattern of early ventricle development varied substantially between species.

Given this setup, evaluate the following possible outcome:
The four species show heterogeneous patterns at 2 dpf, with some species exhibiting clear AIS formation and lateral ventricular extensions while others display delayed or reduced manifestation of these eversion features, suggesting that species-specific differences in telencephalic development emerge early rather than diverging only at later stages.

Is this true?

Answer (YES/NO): NO